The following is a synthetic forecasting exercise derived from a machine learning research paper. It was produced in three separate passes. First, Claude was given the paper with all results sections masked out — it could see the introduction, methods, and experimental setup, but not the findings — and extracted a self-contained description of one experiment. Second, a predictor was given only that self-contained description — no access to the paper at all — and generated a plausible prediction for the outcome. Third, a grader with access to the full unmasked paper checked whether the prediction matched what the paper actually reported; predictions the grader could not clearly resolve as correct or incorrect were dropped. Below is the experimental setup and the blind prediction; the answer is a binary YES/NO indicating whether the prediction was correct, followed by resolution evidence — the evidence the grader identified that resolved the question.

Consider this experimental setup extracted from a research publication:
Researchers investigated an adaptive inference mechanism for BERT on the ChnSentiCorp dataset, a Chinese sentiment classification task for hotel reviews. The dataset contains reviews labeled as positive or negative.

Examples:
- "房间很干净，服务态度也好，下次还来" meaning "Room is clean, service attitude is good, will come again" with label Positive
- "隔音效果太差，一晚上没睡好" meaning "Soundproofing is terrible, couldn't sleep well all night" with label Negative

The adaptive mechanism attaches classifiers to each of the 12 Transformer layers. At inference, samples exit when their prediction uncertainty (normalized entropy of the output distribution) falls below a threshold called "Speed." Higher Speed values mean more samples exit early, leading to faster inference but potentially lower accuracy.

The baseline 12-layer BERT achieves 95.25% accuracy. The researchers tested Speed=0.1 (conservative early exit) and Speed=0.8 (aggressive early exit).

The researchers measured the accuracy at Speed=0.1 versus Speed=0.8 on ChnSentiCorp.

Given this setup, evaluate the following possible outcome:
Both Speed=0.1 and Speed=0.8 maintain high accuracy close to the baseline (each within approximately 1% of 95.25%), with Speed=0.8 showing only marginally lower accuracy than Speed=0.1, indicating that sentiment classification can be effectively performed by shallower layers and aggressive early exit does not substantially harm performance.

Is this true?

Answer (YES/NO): NO